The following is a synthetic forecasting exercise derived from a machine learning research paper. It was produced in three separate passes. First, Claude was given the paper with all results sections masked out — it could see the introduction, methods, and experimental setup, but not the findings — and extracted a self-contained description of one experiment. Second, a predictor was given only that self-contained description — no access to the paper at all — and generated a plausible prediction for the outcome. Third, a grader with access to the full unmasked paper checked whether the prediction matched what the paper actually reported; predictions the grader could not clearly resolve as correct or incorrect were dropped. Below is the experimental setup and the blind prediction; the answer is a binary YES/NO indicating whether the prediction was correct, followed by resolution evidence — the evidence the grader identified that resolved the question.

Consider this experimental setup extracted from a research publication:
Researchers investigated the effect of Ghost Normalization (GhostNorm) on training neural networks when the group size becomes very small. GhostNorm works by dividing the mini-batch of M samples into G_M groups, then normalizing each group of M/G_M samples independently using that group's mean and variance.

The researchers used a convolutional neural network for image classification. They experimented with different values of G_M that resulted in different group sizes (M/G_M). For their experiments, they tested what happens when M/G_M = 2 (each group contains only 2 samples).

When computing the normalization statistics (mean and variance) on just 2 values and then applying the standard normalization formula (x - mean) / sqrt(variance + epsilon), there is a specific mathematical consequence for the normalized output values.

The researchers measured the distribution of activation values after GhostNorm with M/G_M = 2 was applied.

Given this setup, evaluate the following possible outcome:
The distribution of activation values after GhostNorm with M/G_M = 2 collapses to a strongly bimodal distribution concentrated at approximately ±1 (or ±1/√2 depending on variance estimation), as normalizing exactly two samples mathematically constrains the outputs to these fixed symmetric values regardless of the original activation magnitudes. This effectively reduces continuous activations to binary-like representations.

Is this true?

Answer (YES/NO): YES